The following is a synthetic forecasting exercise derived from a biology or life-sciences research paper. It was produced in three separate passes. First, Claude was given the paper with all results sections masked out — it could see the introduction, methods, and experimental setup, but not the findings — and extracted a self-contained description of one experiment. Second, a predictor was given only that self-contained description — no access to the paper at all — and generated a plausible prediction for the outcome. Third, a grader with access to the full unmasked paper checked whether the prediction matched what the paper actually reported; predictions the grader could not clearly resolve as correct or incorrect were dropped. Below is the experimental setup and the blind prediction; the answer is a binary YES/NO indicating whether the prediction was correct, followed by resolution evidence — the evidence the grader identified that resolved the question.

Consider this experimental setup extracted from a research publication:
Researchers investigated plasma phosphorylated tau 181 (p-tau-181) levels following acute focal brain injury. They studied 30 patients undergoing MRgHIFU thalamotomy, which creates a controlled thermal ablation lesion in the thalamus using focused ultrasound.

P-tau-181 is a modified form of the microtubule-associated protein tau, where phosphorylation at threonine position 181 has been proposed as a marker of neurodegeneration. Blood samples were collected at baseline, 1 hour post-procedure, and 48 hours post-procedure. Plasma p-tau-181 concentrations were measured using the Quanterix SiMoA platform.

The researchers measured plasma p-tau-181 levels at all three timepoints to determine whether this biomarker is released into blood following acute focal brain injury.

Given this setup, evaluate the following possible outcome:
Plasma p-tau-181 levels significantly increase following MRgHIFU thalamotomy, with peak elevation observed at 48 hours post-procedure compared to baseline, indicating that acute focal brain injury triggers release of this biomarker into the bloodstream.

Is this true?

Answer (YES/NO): NO